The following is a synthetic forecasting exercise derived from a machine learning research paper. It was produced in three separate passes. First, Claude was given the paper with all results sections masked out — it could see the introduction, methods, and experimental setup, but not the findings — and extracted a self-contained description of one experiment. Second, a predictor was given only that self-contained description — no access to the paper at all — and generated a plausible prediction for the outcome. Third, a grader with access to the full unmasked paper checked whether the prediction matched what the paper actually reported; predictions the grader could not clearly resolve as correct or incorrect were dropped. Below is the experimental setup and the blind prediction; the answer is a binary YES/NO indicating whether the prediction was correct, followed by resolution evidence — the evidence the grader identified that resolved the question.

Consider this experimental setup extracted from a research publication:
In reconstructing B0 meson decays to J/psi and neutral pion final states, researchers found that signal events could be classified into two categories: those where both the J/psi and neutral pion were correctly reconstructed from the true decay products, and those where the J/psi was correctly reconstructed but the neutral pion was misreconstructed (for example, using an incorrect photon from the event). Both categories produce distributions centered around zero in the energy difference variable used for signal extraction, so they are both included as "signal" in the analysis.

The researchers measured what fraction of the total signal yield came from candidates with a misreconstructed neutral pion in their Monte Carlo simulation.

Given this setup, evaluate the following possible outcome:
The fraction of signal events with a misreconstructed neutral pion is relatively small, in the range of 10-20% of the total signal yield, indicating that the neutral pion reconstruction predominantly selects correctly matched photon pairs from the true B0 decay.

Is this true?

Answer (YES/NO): NO